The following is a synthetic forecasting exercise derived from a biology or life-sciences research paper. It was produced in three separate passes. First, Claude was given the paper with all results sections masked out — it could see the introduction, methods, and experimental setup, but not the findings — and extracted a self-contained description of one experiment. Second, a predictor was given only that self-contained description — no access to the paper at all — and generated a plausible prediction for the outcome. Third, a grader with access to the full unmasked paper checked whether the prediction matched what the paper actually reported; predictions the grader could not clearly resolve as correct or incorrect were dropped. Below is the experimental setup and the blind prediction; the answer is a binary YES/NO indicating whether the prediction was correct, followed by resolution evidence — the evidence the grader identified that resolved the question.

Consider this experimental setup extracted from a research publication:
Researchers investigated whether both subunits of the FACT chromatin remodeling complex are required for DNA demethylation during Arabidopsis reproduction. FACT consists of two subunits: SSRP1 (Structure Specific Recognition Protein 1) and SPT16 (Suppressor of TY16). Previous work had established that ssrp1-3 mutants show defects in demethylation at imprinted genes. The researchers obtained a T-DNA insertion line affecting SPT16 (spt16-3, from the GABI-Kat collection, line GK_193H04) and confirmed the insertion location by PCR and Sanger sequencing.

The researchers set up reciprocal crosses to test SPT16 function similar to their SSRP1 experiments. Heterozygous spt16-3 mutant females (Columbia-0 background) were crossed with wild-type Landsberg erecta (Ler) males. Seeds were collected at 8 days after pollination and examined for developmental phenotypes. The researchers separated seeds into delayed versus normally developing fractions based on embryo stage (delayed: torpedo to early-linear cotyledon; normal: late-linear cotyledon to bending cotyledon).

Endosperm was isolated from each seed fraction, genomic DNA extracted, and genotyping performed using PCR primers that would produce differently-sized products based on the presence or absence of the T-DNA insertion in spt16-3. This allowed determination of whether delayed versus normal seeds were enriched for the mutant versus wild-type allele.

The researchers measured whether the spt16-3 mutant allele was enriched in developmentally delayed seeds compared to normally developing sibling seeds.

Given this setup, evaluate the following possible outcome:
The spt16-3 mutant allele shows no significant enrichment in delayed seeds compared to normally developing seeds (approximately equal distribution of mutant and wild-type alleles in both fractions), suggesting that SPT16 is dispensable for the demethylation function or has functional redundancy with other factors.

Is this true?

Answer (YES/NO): NO